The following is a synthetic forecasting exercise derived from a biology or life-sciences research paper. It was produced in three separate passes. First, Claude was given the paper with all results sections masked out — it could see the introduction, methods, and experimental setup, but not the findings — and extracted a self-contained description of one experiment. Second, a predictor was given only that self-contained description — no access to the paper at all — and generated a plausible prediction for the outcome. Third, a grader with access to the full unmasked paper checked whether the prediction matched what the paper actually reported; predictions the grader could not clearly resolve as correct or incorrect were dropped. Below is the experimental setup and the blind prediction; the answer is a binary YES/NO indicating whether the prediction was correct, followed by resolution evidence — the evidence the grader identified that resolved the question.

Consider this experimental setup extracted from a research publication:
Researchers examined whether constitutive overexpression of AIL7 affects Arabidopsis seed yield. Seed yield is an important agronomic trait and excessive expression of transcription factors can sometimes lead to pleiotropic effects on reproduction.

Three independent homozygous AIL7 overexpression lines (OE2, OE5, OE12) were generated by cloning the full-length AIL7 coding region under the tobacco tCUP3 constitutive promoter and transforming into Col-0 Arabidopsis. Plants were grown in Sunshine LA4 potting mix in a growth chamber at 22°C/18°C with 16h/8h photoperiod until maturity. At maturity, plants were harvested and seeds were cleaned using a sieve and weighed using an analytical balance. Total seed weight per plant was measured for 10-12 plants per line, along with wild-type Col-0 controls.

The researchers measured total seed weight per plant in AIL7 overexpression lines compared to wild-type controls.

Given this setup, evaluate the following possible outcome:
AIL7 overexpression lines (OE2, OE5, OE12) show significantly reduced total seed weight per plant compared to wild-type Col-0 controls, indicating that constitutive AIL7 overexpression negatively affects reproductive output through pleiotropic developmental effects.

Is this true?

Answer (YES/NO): NO